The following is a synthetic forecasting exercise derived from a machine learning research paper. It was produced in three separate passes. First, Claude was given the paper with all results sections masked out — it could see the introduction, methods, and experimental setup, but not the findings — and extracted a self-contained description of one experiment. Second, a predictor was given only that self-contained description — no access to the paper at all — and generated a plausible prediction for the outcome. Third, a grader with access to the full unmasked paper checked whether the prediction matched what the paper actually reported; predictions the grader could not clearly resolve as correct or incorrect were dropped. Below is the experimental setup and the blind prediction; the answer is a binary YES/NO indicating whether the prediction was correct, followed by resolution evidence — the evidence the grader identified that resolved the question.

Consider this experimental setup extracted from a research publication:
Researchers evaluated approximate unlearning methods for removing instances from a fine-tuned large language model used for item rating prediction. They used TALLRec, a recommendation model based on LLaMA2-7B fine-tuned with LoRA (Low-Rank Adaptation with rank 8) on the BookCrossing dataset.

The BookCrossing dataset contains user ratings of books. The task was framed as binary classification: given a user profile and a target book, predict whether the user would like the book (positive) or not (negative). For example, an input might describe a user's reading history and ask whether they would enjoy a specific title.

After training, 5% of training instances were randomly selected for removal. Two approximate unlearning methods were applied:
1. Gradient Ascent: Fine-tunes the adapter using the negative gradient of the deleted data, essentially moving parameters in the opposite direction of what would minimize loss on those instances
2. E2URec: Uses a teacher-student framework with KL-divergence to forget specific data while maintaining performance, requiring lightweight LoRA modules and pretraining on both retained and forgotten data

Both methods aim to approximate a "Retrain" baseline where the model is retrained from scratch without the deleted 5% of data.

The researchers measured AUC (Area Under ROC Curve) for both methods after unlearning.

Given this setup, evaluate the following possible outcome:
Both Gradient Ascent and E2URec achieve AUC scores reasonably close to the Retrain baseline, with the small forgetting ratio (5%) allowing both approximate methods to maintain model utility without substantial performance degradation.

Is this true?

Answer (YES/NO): NO